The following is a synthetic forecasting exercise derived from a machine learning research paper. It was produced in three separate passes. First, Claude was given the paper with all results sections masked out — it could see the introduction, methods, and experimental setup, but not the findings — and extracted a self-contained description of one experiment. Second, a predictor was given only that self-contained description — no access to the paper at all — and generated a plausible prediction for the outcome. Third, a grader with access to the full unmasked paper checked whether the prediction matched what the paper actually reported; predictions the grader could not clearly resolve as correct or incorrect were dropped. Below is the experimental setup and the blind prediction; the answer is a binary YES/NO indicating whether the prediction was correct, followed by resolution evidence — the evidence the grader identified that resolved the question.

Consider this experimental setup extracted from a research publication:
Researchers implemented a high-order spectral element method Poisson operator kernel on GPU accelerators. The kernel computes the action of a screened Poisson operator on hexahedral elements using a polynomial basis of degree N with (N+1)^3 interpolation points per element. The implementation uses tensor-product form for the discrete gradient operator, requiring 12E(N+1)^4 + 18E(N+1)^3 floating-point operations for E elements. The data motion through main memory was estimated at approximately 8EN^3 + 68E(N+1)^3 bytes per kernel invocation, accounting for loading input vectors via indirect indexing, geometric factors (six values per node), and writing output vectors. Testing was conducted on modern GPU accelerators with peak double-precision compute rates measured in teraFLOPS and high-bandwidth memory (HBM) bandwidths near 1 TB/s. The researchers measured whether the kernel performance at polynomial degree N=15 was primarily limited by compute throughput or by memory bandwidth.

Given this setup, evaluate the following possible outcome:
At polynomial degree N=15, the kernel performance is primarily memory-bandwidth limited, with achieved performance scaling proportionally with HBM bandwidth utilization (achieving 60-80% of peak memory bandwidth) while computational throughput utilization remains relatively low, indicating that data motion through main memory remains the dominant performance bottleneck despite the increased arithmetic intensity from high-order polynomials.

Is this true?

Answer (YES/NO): NO